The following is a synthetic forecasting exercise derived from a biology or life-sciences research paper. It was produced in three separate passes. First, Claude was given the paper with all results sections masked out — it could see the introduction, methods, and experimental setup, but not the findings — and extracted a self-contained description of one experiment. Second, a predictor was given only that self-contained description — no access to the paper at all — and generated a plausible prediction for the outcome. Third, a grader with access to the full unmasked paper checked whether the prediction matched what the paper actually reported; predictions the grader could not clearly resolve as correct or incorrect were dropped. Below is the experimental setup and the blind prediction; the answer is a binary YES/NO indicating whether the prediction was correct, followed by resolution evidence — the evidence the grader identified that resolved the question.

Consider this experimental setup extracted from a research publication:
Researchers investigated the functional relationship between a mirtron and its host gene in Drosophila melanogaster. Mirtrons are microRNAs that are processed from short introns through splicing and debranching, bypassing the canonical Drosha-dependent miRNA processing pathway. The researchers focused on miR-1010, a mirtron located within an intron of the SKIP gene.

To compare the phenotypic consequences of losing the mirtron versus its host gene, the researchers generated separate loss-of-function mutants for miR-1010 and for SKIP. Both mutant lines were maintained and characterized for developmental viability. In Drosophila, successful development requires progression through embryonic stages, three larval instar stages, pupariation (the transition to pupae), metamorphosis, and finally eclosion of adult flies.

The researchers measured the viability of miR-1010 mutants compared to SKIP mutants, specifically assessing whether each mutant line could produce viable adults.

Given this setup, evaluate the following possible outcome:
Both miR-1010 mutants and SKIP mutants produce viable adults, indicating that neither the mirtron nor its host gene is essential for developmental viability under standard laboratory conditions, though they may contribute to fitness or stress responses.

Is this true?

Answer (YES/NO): NO